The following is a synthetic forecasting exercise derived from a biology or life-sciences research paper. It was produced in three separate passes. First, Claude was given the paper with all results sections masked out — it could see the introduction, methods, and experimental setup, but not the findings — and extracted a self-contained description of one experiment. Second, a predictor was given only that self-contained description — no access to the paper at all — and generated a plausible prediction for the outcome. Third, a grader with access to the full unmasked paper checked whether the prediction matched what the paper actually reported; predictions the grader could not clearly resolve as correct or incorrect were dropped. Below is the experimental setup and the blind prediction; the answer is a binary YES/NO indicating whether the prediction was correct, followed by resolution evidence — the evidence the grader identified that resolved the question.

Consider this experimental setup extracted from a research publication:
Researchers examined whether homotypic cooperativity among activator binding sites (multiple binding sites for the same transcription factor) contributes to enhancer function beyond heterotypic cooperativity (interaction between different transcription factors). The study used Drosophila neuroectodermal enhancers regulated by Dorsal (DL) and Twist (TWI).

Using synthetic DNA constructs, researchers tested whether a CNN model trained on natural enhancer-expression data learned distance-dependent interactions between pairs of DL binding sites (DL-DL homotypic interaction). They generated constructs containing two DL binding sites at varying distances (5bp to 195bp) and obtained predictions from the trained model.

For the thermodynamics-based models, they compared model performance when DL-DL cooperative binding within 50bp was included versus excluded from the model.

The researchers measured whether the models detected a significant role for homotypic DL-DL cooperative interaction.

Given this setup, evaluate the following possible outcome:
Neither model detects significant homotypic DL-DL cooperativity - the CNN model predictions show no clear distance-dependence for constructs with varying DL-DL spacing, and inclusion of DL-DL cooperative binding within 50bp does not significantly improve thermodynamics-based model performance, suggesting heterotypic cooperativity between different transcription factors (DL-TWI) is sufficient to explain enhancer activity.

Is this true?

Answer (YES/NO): NO